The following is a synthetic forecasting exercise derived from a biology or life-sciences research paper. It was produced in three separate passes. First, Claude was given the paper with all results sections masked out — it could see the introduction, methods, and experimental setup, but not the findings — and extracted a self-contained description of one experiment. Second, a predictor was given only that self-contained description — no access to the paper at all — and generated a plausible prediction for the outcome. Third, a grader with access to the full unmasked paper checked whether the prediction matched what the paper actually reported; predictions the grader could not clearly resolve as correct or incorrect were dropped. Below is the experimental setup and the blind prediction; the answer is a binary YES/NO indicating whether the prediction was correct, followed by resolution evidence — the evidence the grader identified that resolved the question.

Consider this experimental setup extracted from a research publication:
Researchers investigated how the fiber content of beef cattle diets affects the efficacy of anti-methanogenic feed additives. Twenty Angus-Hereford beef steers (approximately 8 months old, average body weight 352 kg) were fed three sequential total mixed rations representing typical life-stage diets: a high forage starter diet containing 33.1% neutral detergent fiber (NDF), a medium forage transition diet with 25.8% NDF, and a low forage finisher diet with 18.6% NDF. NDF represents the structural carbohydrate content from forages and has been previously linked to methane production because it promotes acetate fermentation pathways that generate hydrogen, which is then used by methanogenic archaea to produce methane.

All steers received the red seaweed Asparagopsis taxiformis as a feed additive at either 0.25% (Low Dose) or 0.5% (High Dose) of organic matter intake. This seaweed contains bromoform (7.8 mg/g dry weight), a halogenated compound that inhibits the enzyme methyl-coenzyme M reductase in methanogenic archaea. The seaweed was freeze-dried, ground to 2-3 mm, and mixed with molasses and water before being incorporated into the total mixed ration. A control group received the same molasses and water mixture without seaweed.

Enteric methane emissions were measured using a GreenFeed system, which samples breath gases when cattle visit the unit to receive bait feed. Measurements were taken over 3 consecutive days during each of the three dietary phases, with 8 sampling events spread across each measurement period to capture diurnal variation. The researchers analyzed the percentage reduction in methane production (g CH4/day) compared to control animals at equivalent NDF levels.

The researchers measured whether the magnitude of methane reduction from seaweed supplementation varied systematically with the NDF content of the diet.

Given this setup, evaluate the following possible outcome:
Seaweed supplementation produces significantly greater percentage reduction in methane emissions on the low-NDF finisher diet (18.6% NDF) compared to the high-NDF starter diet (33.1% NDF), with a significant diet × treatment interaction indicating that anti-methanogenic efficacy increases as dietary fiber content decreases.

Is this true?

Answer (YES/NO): YES